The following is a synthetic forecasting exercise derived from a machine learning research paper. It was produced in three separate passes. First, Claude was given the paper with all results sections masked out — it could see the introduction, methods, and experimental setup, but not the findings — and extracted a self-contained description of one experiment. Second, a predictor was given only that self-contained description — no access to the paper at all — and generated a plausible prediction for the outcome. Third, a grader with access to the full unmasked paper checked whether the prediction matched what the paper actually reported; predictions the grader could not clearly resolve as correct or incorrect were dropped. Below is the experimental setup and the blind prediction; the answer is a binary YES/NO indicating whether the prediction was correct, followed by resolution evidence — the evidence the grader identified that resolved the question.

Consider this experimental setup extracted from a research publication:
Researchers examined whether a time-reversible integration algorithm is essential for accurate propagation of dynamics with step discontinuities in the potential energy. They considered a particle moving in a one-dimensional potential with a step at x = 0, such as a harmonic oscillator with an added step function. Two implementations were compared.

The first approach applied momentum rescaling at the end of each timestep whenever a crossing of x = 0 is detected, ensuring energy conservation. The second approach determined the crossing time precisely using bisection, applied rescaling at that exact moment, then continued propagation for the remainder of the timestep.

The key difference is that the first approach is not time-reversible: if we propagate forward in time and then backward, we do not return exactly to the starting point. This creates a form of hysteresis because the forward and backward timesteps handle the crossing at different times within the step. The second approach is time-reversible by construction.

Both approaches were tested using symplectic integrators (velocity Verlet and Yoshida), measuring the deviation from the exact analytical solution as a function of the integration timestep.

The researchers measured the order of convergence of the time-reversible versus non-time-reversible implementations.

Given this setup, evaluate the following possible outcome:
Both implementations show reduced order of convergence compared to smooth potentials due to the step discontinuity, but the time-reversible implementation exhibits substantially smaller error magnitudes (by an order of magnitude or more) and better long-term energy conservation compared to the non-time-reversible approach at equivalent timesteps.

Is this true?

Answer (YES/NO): NO